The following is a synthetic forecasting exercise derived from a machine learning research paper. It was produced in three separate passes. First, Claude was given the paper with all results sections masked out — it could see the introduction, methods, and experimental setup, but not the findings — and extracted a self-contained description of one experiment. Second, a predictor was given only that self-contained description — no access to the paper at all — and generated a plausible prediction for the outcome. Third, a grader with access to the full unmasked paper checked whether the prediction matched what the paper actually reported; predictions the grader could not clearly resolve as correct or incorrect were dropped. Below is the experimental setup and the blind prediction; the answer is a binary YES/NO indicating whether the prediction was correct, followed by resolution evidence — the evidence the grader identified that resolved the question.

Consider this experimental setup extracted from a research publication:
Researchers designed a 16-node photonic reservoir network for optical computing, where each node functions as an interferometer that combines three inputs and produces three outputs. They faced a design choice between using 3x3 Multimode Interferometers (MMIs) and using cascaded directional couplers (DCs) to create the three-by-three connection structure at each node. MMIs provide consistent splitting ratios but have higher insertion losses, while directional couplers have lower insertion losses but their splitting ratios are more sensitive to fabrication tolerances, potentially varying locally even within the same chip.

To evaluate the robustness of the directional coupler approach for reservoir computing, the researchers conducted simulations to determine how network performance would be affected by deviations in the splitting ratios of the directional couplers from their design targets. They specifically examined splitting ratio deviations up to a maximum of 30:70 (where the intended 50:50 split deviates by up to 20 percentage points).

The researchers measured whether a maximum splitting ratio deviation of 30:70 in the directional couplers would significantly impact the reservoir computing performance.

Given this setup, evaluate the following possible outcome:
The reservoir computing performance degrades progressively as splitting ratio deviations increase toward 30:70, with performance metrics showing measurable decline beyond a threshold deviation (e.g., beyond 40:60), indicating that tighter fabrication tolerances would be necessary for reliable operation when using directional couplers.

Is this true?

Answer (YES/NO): NO